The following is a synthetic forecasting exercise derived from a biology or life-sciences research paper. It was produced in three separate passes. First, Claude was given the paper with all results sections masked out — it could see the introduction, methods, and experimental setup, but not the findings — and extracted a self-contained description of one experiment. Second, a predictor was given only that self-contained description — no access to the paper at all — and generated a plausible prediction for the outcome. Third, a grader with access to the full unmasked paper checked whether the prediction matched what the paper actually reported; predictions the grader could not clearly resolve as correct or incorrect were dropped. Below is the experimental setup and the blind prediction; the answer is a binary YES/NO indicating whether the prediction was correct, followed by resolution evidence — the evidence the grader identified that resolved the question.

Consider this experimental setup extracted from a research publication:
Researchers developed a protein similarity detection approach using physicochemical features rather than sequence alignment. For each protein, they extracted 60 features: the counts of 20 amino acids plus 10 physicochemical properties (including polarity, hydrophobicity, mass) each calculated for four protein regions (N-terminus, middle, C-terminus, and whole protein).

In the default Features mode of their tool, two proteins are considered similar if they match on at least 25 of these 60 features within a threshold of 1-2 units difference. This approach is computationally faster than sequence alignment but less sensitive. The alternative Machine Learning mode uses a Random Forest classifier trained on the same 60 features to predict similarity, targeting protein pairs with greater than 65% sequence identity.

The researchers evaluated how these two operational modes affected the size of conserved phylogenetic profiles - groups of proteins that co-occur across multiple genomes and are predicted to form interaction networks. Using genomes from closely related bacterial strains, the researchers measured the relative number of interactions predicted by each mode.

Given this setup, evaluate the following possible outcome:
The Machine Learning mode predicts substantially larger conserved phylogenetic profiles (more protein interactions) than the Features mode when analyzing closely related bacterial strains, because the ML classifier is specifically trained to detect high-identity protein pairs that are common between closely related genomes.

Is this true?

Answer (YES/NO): YES